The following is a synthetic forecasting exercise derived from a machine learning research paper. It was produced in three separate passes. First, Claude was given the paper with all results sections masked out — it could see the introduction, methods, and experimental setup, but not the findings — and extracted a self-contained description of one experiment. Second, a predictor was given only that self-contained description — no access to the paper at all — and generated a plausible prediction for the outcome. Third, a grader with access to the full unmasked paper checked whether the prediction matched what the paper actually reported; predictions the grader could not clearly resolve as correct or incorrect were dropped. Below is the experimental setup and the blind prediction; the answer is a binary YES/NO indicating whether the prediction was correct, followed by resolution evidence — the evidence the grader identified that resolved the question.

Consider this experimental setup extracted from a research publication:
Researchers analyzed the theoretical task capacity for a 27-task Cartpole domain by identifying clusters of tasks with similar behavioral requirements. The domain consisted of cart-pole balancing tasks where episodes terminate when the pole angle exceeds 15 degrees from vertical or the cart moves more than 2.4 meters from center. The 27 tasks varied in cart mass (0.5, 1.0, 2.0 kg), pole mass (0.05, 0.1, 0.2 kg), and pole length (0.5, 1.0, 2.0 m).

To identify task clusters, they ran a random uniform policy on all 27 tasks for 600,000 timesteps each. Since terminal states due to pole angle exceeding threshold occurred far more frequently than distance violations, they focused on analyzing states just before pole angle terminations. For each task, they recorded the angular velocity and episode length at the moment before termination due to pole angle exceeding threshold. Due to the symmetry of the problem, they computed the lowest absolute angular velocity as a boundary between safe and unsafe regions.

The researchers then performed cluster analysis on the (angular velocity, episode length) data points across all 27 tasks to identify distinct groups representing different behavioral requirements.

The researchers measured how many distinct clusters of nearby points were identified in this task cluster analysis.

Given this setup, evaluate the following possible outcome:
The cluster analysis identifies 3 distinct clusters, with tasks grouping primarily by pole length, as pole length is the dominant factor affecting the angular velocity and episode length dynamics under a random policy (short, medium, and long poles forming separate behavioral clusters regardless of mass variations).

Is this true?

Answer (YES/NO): NO